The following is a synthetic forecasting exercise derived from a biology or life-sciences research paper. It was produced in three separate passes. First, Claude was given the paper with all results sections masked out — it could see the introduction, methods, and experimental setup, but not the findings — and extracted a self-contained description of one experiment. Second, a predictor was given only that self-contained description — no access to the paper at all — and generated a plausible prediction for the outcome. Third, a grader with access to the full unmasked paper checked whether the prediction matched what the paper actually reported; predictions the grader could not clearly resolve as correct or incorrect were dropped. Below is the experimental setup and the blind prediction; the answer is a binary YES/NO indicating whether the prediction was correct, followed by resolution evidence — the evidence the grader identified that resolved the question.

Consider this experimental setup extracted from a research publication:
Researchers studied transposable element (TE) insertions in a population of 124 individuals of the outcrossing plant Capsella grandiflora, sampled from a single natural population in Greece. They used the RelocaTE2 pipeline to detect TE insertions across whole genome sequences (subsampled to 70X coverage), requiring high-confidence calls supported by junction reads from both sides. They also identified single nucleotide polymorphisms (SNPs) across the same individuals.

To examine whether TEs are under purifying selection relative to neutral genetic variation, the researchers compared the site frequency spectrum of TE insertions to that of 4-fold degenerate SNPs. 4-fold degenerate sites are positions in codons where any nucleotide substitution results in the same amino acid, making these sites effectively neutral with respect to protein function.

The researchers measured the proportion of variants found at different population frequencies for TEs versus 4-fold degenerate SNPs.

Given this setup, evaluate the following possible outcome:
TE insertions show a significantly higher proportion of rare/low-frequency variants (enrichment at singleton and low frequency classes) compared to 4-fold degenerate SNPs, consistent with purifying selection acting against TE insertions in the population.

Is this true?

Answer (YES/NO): YES